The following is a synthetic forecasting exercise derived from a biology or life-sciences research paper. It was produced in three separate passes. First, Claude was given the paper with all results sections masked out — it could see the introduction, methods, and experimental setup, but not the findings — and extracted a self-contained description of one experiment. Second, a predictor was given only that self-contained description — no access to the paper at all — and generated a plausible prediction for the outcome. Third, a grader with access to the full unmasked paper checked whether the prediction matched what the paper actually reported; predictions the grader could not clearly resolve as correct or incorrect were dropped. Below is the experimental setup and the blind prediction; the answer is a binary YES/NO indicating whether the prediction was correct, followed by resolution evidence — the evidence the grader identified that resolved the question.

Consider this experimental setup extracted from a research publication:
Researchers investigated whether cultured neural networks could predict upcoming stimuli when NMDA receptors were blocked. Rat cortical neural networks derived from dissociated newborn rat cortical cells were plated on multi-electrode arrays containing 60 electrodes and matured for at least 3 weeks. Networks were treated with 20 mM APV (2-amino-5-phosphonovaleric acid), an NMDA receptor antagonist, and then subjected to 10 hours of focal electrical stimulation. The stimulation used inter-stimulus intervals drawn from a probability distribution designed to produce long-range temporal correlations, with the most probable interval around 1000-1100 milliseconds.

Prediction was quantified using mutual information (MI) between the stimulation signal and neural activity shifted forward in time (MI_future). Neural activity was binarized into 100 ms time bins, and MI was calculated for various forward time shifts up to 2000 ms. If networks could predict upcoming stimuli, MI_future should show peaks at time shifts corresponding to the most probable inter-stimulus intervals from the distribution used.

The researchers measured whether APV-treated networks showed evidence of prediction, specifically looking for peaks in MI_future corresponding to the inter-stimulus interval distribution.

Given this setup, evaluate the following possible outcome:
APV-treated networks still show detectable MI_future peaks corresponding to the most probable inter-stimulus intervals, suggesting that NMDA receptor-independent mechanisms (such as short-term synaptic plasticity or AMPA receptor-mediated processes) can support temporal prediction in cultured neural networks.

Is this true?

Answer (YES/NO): YES